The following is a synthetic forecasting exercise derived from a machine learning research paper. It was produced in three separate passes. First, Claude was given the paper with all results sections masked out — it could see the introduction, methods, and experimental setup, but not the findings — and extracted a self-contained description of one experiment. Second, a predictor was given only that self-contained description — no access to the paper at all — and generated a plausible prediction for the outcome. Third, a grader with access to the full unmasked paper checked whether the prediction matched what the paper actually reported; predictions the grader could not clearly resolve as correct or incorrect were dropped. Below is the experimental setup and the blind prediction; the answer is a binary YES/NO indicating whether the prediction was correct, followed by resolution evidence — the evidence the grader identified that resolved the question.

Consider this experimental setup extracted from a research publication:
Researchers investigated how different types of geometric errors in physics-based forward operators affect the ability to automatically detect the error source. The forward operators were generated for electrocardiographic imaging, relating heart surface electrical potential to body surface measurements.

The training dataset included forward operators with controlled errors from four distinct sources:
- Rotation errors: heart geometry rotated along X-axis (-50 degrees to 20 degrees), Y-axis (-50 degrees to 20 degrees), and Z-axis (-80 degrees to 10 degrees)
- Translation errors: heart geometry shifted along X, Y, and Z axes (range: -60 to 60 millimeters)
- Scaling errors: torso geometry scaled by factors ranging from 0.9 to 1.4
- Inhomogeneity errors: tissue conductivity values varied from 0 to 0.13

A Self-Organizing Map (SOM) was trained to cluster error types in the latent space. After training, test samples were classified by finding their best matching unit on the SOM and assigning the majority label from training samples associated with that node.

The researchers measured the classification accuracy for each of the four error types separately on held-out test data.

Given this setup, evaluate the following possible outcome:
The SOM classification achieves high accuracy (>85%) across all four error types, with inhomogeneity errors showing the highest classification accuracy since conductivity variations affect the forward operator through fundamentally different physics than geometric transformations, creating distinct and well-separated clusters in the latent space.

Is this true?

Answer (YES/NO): NO